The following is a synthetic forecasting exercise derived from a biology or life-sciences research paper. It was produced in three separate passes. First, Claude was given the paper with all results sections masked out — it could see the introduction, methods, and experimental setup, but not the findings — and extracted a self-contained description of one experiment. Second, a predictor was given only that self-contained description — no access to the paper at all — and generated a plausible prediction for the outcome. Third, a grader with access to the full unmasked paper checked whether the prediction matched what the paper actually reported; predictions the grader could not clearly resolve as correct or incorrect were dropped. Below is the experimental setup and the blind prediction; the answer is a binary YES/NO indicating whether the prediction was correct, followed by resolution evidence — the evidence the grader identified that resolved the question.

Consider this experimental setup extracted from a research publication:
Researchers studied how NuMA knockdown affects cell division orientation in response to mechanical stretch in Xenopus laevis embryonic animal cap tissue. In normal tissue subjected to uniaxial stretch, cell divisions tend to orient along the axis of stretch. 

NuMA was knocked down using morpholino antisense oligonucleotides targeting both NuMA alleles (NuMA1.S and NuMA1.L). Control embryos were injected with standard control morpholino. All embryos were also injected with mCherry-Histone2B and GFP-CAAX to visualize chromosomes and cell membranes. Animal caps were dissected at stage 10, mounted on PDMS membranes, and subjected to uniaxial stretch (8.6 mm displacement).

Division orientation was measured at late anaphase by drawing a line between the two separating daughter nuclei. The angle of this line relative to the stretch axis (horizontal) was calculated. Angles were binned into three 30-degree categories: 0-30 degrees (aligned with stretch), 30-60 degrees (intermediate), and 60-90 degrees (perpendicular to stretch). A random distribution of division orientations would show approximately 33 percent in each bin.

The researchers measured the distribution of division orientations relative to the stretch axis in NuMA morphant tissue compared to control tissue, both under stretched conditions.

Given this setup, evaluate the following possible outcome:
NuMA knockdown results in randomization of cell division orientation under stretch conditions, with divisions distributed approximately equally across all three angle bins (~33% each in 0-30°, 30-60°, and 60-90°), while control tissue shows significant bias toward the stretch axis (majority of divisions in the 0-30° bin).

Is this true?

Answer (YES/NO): NO